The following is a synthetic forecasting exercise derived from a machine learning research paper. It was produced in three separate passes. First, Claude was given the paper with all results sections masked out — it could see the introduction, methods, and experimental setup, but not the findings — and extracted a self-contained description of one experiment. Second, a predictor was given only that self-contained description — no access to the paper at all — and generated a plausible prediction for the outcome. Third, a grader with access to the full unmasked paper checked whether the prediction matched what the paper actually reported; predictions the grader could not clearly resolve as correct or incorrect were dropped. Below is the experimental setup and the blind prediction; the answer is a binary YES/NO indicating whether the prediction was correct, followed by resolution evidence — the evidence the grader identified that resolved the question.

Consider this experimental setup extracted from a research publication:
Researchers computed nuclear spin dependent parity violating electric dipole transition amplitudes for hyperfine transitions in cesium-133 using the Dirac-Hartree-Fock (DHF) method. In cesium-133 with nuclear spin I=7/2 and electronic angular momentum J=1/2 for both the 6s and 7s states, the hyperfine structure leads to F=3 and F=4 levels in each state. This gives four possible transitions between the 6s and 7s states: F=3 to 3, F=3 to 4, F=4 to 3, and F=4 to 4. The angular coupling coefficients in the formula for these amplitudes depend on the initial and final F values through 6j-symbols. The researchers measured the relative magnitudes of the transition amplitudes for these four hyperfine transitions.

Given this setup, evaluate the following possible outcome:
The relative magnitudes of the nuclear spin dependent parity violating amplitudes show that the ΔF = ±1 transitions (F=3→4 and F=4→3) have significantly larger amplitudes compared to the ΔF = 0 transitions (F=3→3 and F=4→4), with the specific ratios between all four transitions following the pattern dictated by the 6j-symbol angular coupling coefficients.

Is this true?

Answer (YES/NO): YES